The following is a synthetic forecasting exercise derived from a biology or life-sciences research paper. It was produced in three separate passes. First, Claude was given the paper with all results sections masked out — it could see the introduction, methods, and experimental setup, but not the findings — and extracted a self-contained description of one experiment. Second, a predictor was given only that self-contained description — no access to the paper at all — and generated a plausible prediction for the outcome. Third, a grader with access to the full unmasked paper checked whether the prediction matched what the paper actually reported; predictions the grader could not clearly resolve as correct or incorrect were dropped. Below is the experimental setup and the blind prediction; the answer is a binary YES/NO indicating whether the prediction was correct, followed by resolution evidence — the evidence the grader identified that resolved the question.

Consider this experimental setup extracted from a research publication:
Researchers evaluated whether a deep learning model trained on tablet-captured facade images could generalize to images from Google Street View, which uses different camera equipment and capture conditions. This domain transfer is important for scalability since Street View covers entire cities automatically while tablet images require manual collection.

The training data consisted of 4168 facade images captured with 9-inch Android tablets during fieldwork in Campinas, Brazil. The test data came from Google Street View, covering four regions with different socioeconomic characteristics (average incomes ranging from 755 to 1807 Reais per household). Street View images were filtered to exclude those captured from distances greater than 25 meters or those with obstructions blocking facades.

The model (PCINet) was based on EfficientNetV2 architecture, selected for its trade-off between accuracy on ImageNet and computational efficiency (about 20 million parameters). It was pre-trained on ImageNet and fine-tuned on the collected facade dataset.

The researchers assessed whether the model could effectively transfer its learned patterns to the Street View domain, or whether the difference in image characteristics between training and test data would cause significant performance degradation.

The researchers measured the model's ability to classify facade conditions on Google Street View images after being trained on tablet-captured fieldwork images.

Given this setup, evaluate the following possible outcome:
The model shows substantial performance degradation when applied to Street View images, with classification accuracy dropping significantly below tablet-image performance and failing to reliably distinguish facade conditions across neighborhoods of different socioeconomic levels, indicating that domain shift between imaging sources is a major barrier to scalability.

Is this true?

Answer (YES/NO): NO